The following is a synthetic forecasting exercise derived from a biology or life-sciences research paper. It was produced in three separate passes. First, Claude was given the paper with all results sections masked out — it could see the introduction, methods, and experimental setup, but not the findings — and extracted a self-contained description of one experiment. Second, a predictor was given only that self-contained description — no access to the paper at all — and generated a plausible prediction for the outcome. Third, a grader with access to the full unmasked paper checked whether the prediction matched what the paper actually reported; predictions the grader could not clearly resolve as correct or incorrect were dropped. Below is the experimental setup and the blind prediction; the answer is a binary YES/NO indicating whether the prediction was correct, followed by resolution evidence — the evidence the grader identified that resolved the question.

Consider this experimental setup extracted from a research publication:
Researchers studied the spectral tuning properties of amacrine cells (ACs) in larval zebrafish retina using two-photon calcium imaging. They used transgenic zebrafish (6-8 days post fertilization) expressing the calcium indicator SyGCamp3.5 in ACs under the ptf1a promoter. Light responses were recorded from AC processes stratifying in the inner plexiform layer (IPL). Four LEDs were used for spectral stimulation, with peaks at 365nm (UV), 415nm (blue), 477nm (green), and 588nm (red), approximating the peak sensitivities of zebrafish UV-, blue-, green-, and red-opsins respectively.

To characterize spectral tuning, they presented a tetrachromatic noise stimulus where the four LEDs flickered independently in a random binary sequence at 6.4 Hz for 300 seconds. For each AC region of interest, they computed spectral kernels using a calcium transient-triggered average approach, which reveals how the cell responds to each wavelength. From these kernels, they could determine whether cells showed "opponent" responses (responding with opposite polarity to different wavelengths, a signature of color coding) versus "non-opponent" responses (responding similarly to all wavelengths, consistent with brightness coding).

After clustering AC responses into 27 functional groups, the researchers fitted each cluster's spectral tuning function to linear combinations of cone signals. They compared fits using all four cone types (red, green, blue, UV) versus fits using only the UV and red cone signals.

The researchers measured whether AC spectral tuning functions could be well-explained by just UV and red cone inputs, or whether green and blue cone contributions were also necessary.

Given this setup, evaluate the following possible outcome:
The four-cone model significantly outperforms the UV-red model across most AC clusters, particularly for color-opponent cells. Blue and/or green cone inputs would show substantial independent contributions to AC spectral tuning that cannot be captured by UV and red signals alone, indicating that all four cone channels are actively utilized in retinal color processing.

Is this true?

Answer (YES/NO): NO